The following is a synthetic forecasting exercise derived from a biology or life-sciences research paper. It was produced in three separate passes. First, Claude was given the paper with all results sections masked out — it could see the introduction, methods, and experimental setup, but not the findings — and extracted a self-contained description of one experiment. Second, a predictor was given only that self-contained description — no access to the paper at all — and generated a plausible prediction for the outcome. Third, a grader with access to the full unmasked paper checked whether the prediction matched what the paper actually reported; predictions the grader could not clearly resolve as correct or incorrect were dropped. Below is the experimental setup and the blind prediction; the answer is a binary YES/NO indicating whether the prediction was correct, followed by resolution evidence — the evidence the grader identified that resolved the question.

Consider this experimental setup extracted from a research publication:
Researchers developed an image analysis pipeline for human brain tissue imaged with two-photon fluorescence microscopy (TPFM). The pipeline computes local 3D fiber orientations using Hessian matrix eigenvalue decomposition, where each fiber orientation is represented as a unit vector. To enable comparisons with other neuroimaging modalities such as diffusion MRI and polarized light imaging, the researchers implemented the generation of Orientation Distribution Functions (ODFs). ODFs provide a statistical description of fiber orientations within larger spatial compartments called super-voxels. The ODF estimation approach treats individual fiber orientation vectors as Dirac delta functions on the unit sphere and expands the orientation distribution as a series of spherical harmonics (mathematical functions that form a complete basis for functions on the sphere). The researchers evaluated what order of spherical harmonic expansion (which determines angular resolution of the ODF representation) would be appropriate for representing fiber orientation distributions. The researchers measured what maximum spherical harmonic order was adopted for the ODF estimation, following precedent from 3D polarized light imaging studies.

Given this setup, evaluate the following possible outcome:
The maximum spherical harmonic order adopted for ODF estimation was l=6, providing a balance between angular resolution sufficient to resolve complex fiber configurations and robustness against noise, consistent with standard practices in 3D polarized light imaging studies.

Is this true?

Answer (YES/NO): YES